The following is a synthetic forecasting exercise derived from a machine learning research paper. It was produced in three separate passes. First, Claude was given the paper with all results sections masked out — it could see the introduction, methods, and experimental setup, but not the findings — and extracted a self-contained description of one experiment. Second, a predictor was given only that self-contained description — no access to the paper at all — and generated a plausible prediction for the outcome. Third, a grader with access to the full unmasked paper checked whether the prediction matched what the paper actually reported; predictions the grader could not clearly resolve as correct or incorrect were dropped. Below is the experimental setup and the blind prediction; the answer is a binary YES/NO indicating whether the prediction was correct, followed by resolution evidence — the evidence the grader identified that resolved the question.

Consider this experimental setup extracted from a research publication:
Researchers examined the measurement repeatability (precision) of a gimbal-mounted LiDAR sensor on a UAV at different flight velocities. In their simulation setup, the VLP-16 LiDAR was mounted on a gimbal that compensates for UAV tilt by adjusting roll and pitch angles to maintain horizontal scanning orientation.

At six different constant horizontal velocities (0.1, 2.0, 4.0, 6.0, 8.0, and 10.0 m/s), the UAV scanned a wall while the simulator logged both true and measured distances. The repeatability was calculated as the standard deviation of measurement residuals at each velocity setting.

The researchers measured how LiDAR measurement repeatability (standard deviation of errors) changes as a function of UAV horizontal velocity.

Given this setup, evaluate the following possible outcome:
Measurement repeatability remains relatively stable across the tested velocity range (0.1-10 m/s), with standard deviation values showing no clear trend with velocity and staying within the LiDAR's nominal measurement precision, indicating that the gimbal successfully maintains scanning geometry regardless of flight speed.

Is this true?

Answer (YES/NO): NO